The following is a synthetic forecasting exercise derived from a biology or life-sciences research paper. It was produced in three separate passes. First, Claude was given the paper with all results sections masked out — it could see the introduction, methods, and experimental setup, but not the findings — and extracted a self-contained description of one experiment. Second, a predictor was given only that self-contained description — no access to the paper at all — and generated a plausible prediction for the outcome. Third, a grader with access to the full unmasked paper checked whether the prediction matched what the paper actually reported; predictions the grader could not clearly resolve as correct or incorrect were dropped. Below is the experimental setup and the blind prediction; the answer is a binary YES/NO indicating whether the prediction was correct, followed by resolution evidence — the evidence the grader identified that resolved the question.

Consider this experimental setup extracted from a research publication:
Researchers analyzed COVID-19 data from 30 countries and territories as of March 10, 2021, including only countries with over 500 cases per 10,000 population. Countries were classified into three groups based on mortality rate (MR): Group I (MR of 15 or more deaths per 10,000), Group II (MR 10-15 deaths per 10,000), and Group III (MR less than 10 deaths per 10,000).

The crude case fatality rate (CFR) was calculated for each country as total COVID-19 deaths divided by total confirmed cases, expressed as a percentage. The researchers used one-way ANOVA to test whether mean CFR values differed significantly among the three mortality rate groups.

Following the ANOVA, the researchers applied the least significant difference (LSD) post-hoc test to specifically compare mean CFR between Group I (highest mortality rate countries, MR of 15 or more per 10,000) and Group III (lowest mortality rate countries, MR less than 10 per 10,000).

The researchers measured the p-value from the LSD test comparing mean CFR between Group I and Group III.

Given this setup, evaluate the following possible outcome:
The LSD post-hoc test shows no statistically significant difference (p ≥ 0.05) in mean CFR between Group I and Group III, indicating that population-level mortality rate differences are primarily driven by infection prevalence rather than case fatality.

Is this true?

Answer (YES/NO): NO